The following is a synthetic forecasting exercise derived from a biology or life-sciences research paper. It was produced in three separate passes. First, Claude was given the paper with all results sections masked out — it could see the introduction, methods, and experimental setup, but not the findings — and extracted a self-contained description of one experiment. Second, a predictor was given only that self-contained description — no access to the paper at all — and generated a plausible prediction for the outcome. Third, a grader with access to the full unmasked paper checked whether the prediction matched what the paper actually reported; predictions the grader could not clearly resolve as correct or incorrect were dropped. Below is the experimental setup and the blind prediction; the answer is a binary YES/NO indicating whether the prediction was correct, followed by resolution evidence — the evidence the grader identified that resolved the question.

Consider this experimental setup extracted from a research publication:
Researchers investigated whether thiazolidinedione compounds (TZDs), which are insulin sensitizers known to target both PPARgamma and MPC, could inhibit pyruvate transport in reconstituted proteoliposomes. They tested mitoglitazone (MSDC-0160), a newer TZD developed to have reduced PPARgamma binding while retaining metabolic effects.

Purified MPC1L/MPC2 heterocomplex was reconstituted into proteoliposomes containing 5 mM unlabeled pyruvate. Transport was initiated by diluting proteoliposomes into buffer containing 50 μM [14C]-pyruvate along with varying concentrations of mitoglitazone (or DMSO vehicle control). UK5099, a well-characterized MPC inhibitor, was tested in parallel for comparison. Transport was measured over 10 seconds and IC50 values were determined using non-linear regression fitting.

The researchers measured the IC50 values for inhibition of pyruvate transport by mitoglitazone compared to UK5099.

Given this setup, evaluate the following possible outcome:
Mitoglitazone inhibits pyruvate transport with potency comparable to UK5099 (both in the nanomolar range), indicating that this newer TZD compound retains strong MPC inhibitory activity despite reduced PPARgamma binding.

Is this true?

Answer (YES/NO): NO